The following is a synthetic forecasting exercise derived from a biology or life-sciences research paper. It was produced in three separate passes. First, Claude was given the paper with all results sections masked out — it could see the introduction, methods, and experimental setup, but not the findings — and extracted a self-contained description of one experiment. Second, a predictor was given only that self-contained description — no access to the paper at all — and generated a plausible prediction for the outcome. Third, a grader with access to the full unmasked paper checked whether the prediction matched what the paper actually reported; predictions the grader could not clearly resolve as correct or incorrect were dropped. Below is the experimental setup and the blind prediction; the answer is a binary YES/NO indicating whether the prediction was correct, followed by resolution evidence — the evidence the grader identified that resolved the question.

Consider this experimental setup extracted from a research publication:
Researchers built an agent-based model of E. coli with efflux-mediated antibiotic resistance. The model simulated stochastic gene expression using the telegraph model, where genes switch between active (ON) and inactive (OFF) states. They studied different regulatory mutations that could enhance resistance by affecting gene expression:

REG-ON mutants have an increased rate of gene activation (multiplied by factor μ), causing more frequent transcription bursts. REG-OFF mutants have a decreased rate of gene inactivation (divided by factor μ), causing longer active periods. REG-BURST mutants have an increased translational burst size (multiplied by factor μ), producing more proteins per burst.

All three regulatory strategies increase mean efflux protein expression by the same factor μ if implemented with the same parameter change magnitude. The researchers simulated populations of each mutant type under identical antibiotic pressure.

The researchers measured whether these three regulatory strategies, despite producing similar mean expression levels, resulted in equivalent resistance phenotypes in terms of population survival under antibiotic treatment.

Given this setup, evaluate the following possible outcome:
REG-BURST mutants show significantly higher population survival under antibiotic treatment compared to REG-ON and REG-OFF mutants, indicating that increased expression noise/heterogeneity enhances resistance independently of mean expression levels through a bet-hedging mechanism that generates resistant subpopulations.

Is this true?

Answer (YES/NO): NO